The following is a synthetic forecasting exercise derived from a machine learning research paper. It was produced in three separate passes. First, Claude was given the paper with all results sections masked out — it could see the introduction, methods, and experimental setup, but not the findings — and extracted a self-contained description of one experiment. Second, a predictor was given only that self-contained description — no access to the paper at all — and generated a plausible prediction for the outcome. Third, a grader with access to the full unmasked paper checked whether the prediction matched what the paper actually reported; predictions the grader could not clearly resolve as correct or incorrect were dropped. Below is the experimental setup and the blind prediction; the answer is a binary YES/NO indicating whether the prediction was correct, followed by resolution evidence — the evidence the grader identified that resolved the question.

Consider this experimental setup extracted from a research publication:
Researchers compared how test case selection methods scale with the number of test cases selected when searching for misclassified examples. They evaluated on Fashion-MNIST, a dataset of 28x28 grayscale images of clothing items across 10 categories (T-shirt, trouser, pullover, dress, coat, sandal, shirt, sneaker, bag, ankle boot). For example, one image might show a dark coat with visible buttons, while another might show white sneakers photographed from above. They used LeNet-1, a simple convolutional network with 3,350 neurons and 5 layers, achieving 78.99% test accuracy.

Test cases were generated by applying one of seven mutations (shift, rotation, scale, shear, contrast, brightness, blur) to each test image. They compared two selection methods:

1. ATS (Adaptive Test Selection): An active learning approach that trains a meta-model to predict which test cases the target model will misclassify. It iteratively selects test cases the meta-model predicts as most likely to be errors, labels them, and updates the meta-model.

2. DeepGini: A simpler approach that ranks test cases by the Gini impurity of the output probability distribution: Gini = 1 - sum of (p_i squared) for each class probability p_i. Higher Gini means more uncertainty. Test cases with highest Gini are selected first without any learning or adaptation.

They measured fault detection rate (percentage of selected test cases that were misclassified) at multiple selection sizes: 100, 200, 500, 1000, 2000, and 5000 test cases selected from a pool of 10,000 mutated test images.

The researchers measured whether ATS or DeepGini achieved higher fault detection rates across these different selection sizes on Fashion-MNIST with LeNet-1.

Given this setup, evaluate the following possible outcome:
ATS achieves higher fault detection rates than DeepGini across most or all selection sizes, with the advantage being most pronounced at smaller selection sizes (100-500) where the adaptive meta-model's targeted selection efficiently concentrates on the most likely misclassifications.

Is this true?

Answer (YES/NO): NO